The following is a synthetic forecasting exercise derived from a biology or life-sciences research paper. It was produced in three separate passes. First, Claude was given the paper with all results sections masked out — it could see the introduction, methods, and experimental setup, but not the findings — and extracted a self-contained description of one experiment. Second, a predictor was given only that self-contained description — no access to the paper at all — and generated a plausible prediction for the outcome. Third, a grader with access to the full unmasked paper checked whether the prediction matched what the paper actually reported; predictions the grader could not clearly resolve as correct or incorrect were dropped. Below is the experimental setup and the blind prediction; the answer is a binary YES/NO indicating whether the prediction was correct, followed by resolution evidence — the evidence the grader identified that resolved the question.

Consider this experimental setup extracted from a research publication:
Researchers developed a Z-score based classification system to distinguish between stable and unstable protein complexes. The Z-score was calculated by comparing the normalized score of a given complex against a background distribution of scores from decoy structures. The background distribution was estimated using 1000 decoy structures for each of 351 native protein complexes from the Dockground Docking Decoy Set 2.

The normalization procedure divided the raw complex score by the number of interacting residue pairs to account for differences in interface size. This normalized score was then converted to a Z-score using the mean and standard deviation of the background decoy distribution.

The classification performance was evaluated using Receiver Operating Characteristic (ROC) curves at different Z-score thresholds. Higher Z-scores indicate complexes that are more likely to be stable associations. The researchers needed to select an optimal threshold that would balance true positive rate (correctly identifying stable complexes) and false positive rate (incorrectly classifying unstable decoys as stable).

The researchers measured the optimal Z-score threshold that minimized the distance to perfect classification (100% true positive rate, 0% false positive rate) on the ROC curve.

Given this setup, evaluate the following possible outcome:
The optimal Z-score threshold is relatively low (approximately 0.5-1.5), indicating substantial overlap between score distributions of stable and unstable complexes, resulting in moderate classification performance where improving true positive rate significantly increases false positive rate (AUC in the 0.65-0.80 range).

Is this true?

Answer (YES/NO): NO